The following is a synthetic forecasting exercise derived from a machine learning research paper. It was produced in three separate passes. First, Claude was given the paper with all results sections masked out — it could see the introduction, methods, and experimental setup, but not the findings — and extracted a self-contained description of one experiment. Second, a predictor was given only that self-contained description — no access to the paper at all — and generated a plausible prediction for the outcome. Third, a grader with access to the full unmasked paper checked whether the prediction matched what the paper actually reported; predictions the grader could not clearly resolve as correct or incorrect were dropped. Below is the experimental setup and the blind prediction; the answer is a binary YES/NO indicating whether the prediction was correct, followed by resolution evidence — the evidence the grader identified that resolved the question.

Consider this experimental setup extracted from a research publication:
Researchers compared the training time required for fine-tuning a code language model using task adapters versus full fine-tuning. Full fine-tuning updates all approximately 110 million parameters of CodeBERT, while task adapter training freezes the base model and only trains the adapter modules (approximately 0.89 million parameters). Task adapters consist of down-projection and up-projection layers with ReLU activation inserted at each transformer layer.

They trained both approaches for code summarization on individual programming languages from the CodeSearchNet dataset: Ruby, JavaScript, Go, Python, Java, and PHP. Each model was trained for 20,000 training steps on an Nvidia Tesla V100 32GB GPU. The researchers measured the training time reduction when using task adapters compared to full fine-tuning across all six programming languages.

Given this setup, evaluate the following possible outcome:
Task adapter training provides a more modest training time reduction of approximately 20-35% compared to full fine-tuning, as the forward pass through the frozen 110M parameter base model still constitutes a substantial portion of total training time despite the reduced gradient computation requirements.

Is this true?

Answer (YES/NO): YES